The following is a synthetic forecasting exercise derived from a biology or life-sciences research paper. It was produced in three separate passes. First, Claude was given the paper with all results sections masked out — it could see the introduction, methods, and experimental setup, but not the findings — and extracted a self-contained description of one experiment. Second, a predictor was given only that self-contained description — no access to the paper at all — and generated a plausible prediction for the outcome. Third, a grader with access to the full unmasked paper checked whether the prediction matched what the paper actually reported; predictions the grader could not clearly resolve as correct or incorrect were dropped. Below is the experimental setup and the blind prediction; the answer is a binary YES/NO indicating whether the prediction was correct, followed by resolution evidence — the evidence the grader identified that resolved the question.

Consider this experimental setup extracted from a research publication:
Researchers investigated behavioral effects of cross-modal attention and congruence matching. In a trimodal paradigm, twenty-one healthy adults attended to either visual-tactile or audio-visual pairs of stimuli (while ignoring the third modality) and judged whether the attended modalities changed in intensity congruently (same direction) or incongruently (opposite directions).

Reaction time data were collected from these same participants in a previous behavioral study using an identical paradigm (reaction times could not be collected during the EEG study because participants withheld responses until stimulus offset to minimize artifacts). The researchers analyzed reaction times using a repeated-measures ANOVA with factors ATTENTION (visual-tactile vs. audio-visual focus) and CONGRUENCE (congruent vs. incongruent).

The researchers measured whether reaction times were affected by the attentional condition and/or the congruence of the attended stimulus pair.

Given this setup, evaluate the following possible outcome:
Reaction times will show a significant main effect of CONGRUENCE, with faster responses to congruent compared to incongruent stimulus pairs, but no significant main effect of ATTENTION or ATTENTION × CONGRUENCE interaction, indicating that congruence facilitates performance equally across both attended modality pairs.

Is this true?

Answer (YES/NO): NO